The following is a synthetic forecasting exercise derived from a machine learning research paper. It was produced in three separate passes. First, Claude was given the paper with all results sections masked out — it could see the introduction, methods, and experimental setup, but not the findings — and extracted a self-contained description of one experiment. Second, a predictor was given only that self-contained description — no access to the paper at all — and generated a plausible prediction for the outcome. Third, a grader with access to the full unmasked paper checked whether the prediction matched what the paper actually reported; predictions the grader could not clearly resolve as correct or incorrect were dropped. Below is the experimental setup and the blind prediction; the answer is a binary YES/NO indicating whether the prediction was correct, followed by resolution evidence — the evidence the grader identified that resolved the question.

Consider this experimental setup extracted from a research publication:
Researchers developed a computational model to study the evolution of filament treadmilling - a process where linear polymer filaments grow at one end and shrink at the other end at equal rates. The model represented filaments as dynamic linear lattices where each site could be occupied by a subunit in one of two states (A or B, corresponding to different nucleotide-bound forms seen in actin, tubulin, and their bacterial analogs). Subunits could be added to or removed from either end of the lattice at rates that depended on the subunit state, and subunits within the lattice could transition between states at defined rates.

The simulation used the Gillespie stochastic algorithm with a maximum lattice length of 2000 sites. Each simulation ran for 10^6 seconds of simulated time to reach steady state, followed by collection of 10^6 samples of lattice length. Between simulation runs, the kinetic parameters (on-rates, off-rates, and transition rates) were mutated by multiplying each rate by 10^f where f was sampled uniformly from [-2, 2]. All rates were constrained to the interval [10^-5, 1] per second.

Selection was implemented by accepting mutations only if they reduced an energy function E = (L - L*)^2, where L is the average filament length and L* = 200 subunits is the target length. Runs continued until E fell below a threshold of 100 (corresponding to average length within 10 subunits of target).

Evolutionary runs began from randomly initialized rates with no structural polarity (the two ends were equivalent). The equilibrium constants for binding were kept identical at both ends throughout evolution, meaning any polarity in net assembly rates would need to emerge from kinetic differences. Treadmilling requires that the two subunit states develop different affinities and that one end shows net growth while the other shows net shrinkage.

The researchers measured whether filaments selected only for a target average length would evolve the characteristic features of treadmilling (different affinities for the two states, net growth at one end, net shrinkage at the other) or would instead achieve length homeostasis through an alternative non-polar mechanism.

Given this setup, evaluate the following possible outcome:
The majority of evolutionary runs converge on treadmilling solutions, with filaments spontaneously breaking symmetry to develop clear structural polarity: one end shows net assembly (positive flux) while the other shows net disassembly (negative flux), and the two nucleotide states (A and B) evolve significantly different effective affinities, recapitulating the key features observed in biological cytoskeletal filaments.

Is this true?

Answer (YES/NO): YES